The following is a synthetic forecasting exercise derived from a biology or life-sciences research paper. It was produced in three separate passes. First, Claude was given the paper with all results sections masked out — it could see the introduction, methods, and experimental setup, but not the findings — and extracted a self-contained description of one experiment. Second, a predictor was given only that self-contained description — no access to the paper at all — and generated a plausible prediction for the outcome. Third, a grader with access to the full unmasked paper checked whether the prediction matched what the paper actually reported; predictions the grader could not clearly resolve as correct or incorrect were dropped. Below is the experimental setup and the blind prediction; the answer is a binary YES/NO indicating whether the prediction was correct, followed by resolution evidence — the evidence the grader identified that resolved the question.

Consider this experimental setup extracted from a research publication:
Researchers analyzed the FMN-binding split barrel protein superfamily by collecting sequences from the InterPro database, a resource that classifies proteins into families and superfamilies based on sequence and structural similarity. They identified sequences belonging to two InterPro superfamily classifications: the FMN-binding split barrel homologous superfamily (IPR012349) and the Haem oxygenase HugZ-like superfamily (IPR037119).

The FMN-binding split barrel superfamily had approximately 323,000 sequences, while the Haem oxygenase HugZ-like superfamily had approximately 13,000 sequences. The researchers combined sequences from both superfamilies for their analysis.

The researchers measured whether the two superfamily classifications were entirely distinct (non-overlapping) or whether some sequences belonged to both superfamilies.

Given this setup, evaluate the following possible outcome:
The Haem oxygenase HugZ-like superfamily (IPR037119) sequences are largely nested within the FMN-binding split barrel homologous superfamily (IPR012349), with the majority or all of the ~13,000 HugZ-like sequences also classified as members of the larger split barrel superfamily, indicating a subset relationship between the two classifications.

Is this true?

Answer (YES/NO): NO